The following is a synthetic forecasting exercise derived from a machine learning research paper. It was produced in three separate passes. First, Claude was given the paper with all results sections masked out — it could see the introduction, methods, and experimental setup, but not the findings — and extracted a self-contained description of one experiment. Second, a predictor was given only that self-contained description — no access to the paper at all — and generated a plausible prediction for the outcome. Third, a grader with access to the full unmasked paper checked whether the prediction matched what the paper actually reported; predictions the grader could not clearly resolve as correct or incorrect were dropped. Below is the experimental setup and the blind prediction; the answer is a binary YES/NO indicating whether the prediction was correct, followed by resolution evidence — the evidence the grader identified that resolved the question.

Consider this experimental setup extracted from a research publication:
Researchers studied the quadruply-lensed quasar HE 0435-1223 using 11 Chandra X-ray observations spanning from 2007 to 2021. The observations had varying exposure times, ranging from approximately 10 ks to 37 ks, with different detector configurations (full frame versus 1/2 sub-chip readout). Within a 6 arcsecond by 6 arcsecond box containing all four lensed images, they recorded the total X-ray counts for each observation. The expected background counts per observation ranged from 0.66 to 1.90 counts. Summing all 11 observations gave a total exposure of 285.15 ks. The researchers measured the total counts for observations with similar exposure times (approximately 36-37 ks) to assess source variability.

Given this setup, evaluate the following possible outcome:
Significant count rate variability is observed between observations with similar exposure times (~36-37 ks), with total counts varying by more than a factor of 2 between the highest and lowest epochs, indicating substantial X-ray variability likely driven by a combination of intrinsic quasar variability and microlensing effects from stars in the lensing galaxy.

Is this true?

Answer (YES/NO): NO